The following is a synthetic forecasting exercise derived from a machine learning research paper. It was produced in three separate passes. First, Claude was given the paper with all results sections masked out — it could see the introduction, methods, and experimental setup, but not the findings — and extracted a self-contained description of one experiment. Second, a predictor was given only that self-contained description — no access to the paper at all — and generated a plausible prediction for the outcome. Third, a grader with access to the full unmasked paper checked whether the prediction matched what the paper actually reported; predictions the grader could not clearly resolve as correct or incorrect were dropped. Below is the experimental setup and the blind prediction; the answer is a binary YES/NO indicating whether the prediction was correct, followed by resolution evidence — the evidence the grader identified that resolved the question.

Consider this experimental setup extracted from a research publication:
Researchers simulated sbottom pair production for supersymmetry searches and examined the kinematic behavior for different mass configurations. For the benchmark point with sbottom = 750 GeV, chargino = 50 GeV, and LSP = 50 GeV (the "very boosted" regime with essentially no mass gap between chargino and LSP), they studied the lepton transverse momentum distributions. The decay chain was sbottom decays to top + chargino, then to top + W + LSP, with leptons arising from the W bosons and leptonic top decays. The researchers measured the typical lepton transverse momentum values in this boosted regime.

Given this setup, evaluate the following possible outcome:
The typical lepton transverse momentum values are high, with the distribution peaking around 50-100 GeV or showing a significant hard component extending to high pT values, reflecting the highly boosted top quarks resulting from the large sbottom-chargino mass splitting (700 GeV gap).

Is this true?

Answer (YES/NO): NO